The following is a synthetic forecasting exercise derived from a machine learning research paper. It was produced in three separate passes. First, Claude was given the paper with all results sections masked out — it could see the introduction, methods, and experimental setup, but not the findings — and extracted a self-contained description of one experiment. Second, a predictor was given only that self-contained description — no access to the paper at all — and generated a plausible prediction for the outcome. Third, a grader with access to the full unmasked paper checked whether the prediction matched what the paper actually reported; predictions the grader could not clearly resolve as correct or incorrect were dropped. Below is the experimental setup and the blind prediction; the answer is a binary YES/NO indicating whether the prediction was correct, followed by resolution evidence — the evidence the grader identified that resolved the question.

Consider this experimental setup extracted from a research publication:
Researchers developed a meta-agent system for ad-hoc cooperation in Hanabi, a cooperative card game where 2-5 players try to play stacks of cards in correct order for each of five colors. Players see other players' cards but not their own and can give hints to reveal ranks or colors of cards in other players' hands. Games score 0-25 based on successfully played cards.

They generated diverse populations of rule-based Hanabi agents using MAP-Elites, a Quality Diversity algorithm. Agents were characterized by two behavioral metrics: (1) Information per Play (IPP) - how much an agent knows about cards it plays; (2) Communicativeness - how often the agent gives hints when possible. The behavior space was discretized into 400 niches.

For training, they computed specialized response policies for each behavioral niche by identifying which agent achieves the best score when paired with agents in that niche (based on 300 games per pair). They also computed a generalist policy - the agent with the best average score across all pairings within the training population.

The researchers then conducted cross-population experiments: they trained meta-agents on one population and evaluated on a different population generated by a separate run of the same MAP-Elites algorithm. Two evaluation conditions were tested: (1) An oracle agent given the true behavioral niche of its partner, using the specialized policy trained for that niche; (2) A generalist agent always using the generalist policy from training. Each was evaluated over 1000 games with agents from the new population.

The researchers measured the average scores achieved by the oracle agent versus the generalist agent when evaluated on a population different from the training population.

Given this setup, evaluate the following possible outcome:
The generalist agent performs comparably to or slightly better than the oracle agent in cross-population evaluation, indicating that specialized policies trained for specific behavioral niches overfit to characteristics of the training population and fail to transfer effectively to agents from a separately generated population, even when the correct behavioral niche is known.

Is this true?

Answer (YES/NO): NO